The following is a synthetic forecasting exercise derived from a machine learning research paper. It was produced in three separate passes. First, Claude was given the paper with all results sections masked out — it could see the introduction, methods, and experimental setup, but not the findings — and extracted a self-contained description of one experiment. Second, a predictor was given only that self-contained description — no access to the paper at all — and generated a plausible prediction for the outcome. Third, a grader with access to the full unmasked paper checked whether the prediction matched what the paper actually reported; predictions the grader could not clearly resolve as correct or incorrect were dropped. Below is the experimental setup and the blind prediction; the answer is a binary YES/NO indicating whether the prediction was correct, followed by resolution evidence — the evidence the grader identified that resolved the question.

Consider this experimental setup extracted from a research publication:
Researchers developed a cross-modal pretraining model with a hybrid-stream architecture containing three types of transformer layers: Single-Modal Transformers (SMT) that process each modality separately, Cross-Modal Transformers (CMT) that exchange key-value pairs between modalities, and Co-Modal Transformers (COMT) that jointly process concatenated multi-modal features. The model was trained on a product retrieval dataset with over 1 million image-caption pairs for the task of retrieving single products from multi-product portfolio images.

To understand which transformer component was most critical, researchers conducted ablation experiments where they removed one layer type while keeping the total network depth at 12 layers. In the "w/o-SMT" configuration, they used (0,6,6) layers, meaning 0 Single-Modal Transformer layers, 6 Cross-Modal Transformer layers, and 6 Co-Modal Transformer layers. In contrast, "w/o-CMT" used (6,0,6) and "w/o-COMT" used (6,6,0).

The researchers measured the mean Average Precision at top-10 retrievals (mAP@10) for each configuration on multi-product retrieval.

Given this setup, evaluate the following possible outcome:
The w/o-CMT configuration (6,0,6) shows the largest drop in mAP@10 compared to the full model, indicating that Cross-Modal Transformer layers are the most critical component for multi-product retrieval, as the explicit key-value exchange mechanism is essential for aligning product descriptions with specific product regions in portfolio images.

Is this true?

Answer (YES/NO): NO